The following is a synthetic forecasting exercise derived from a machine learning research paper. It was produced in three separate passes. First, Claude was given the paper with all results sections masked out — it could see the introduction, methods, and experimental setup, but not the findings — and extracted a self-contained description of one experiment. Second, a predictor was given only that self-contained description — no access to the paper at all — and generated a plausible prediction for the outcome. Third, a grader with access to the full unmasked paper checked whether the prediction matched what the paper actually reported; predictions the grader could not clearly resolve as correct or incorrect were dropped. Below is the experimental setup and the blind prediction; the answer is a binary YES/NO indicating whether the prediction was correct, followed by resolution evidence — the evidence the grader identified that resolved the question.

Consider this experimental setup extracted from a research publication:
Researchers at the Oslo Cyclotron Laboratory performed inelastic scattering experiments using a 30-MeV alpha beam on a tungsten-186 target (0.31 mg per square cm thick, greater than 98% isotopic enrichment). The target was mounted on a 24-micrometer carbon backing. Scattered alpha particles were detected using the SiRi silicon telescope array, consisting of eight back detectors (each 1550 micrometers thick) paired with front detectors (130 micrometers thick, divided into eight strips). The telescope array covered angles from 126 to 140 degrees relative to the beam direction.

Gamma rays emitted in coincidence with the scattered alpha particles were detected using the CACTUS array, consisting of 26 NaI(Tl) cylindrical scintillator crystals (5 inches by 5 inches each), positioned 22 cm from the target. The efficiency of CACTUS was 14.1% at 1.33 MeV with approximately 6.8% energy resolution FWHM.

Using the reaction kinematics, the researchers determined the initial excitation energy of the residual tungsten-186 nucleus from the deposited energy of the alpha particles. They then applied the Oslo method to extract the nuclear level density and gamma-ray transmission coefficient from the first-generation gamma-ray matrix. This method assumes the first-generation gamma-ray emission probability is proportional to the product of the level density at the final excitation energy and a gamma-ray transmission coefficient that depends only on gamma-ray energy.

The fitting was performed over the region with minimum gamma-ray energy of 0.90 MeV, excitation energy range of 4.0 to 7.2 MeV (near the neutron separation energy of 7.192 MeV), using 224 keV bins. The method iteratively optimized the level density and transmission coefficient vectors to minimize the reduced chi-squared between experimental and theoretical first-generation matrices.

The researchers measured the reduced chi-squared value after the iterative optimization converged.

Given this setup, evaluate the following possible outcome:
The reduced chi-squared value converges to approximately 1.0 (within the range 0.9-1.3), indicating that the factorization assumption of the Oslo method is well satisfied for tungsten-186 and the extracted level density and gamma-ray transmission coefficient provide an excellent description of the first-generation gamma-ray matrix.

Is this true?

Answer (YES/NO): NO